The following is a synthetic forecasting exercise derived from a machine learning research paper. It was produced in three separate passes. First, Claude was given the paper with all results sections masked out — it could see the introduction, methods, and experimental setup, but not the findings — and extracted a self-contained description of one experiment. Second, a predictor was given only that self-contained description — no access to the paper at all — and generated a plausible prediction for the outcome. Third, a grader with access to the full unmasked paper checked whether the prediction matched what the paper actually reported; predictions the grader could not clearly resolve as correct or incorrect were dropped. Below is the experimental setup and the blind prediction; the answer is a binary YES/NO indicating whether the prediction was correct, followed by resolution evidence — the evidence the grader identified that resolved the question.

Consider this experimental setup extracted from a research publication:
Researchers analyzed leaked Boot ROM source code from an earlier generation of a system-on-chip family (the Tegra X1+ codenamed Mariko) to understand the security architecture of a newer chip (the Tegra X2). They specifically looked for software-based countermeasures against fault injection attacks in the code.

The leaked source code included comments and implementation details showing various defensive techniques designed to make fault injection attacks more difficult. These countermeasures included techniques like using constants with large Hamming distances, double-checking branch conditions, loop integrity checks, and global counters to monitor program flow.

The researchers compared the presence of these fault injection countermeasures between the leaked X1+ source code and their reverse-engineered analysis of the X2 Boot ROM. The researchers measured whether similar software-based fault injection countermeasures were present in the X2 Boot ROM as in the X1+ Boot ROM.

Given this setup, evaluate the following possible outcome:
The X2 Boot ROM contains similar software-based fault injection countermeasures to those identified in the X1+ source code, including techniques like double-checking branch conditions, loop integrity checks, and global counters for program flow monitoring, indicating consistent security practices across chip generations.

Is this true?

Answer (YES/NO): NO